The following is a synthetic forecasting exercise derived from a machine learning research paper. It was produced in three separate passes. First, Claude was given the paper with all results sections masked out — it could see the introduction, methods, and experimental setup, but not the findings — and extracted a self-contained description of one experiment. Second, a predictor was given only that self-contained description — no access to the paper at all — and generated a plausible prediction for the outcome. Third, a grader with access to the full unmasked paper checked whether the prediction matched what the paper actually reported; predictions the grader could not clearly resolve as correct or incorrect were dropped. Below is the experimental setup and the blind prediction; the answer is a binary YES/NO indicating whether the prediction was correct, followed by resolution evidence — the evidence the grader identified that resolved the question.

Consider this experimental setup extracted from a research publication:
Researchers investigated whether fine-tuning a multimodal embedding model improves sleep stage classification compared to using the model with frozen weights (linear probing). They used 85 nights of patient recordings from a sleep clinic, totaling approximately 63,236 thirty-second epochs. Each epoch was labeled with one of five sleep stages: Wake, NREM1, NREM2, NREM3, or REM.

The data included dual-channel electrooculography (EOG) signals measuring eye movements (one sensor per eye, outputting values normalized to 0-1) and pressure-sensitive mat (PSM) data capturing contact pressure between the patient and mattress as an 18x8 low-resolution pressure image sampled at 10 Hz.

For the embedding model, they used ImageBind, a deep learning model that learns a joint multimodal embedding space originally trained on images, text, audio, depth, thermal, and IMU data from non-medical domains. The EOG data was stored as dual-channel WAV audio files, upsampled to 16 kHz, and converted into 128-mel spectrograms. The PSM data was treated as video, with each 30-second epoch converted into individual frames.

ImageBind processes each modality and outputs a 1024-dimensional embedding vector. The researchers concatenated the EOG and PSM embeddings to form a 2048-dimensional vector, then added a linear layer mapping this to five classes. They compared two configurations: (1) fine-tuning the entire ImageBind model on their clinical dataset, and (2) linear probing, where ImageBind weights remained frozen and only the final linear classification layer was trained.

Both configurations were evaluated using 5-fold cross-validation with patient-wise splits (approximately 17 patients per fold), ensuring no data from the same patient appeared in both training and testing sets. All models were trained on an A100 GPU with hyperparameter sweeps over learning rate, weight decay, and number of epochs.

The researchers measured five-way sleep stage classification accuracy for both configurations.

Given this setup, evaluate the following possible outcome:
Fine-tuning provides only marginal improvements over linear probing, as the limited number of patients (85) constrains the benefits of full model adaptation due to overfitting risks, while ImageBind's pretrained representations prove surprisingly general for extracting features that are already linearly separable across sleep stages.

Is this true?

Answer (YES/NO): NO